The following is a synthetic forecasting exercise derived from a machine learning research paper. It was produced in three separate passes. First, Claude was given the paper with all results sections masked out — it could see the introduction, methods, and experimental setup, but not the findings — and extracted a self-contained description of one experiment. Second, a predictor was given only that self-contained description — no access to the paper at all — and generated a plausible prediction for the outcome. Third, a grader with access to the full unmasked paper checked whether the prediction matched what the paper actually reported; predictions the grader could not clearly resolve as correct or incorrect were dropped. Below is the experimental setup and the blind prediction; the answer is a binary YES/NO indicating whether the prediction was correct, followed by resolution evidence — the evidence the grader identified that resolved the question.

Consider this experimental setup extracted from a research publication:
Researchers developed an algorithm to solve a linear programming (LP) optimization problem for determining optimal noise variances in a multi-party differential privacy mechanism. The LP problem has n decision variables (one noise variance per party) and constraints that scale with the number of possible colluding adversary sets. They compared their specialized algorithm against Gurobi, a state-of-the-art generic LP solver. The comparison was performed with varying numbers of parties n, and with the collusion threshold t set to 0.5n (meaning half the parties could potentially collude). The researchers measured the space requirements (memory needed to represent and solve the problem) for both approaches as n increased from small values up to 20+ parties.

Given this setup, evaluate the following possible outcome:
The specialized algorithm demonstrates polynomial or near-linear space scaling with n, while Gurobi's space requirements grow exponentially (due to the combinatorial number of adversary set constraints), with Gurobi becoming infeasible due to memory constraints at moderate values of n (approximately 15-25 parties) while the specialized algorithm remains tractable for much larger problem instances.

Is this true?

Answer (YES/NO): YES